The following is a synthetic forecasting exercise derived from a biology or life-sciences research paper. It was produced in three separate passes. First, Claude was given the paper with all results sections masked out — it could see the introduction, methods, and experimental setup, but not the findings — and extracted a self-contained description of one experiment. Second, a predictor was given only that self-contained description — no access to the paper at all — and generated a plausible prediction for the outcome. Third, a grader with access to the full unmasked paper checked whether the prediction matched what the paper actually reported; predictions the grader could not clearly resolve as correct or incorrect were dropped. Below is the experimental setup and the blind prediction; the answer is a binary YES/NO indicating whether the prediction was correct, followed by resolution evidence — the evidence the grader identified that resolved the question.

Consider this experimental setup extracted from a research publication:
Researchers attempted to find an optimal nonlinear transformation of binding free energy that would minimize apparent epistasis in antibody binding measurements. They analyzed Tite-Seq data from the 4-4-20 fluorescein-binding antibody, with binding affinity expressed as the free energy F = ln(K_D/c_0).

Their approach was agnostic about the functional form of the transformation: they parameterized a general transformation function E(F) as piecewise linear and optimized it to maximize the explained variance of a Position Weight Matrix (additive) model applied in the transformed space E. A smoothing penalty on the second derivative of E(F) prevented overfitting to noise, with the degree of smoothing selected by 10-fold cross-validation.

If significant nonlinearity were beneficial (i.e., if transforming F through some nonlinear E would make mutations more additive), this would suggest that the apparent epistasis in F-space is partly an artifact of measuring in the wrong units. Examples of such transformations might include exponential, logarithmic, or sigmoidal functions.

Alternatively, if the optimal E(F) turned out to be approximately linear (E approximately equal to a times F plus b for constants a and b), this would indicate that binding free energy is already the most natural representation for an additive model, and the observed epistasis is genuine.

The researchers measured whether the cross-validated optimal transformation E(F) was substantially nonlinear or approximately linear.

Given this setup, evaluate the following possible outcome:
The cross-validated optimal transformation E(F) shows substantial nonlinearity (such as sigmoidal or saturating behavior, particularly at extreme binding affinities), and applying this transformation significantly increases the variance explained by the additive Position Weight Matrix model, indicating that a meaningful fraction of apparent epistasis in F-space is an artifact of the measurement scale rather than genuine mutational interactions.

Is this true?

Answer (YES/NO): NO